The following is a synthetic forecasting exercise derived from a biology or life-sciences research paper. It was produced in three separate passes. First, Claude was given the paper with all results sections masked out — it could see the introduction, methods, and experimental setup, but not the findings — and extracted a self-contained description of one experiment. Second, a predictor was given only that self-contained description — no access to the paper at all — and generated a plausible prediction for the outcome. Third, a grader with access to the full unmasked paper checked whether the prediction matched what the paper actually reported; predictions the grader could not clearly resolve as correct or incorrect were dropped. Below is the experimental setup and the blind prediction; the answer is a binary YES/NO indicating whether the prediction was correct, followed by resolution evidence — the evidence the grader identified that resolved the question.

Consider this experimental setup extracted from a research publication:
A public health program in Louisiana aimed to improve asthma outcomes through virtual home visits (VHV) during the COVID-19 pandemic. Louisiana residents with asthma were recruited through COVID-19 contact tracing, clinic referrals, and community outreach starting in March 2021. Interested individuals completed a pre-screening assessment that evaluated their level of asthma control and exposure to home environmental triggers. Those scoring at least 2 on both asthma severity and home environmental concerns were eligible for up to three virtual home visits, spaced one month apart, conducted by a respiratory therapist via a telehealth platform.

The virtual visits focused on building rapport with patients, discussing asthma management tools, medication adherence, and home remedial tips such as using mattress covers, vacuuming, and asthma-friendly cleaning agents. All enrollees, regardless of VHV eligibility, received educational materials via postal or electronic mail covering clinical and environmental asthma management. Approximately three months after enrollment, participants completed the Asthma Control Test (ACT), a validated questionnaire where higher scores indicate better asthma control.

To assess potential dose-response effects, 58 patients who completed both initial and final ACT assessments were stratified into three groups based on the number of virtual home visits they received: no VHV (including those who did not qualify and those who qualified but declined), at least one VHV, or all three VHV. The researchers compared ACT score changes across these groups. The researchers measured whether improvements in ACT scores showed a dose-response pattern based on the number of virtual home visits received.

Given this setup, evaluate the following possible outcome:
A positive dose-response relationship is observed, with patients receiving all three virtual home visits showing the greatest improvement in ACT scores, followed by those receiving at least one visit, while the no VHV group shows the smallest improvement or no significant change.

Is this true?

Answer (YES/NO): NO